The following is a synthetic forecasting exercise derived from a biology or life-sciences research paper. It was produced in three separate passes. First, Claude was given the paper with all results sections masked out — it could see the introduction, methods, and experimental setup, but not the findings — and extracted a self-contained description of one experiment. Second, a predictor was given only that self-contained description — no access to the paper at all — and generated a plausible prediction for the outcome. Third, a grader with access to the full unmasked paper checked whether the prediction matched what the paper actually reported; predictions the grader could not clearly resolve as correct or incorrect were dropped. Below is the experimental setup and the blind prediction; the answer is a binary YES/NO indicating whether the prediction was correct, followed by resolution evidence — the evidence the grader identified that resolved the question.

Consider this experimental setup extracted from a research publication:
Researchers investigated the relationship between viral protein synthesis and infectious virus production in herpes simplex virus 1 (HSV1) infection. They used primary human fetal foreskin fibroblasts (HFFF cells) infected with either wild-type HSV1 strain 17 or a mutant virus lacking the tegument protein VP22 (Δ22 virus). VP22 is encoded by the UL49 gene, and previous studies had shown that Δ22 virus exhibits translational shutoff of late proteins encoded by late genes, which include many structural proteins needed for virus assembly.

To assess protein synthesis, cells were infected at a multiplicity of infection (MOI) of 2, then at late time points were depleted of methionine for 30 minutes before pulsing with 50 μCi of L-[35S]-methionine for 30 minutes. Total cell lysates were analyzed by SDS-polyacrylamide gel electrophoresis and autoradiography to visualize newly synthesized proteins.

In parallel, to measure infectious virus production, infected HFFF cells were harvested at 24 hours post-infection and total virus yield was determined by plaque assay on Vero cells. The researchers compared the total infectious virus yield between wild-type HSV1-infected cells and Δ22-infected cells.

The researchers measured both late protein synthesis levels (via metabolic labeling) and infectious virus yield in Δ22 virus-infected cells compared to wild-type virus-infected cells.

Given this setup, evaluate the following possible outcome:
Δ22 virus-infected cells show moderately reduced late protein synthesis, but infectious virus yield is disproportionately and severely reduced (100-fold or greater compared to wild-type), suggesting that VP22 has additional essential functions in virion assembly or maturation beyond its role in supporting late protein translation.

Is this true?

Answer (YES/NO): NO